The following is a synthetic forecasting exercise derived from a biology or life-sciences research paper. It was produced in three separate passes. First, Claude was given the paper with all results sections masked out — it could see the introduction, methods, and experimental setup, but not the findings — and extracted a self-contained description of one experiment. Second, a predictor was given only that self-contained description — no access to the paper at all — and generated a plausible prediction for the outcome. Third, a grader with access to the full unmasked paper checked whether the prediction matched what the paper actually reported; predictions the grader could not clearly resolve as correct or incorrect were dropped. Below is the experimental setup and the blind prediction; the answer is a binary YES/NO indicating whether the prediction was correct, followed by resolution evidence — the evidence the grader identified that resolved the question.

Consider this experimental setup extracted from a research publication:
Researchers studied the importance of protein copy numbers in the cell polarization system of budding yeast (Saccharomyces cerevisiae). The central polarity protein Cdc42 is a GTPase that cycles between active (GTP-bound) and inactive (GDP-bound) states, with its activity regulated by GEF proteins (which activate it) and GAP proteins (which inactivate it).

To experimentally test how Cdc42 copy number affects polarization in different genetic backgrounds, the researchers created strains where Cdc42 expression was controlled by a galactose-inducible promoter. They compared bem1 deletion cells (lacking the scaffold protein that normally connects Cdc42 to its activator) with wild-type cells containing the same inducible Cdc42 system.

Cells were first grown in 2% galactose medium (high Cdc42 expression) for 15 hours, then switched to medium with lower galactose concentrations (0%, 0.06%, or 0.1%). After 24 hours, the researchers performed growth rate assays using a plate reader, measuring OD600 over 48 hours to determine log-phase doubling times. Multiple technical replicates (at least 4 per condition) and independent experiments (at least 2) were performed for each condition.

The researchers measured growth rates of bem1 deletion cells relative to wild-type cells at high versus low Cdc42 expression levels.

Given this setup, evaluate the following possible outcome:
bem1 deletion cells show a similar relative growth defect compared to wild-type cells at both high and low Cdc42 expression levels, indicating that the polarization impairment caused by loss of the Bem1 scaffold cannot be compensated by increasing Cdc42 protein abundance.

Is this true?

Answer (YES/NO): NO